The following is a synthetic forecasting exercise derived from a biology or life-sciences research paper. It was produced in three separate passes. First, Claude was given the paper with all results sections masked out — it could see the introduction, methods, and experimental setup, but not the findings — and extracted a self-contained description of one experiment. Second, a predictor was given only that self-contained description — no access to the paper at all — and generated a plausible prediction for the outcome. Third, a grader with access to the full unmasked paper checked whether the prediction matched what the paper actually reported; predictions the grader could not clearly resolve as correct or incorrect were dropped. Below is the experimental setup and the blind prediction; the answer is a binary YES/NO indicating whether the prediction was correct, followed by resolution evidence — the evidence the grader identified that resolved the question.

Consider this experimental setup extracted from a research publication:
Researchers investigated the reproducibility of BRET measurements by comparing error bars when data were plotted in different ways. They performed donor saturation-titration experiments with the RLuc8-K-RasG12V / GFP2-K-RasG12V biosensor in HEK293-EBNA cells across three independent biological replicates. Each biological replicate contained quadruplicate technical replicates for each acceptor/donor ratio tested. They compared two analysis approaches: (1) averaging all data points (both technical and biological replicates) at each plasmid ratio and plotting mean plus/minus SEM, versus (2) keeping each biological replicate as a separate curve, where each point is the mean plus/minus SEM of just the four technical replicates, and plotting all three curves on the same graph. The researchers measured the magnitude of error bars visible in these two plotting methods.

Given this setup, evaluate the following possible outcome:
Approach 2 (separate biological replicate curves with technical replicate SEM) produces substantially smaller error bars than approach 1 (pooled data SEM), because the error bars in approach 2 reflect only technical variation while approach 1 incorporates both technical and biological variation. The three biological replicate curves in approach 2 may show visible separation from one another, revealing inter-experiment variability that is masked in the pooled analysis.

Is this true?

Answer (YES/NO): YES